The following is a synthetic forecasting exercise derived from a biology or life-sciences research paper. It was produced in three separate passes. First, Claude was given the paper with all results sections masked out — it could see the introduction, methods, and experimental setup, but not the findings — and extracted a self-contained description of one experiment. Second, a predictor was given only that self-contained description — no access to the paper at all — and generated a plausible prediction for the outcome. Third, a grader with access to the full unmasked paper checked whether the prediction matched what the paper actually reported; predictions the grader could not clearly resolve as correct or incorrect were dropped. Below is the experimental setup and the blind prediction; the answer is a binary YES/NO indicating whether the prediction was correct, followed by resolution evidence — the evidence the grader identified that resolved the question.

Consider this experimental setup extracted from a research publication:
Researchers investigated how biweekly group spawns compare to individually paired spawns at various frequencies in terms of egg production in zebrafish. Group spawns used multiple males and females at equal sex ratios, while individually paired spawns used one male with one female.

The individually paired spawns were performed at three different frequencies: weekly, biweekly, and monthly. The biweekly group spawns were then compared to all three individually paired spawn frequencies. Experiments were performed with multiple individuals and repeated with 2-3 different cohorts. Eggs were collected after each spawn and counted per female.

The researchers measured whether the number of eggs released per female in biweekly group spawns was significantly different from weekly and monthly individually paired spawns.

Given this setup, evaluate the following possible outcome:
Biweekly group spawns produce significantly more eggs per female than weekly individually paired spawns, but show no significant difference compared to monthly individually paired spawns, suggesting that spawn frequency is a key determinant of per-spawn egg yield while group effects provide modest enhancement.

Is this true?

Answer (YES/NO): NO